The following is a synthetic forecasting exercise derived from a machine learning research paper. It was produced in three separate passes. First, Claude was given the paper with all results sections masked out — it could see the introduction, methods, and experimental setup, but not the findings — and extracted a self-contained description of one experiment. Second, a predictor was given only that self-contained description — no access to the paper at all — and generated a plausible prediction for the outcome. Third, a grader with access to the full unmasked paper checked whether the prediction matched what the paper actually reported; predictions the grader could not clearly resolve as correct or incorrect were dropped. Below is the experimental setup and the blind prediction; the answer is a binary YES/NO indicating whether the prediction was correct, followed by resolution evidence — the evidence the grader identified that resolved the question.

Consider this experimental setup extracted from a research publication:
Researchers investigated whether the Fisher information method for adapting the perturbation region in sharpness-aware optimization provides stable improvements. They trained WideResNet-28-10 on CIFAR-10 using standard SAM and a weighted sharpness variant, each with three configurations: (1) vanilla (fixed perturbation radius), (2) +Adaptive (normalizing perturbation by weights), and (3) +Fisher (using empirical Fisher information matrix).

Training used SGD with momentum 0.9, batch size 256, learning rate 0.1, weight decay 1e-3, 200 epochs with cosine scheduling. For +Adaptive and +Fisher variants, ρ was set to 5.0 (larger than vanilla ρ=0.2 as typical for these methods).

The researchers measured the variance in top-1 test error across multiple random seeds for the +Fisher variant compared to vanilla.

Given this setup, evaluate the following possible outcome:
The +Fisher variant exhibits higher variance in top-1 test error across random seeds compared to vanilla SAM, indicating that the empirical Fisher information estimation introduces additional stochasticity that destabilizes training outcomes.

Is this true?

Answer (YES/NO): YES